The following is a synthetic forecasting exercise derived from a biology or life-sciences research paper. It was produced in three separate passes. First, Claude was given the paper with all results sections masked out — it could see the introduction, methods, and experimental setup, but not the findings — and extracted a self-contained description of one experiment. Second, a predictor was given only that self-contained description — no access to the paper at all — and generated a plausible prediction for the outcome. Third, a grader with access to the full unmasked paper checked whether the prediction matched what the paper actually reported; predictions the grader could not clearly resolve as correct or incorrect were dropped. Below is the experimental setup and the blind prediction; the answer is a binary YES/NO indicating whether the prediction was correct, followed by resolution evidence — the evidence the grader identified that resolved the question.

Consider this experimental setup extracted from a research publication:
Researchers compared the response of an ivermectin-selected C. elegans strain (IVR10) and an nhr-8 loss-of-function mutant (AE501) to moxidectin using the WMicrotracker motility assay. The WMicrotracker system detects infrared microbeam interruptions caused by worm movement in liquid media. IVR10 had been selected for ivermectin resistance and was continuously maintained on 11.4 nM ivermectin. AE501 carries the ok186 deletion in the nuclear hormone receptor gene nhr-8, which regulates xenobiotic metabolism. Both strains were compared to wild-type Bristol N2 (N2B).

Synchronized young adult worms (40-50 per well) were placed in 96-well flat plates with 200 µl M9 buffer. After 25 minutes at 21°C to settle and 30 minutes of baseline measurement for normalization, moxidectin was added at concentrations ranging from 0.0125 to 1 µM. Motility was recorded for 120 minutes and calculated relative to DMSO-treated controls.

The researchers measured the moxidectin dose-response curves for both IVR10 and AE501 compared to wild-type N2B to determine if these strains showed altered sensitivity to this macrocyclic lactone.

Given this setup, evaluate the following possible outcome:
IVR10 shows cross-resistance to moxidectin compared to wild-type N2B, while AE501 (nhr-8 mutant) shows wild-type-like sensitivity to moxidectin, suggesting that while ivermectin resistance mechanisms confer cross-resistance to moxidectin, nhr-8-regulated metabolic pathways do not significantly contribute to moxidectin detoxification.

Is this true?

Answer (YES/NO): YES